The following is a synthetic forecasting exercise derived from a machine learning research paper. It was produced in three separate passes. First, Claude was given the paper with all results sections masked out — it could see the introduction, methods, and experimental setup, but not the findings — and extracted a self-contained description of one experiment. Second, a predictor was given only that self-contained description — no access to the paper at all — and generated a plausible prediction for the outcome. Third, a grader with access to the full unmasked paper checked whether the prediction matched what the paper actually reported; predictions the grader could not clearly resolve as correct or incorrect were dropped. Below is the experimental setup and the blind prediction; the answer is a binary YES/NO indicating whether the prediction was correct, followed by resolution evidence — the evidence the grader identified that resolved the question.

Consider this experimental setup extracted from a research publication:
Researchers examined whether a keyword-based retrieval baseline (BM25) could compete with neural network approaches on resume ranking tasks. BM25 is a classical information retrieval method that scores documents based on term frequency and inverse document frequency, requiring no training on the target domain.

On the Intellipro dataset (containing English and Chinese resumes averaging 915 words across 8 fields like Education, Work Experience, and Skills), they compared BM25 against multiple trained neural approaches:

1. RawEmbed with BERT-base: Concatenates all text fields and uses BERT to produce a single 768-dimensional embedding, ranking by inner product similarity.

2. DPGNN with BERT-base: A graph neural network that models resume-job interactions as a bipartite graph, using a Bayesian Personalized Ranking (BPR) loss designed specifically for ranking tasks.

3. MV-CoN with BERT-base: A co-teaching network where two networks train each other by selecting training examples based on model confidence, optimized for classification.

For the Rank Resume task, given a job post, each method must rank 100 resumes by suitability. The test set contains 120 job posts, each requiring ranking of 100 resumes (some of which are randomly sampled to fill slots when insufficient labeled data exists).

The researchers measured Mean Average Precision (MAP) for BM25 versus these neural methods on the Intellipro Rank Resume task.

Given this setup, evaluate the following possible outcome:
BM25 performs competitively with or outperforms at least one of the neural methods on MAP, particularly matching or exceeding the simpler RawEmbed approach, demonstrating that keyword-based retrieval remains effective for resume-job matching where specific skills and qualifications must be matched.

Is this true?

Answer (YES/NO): YES